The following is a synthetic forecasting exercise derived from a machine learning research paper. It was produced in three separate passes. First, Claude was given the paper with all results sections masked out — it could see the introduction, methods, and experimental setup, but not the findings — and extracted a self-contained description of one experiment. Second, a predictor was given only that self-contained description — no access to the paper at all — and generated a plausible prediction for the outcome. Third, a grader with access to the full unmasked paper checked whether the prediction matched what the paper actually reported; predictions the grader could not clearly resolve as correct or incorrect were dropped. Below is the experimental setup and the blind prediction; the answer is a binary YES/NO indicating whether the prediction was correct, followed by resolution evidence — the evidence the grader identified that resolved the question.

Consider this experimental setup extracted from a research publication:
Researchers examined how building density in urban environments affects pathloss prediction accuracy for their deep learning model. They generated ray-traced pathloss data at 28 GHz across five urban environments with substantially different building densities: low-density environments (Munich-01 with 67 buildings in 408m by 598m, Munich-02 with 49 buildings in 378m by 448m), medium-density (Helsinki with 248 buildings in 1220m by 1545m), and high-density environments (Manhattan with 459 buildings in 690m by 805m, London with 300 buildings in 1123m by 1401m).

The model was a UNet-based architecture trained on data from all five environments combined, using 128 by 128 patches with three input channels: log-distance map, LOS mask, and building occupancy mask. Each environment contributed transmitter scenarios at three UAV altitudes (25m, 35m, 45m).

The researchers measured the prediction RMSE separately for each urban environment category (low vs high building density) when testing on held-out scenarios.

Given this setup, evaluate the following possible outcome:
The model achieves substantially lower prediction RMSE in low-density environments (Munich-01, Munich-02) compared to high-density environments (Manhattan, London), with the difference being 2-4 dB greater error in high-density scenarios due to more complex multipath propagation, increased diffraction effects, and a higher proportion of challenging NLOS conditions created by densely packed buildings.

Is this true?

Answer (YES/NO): NO